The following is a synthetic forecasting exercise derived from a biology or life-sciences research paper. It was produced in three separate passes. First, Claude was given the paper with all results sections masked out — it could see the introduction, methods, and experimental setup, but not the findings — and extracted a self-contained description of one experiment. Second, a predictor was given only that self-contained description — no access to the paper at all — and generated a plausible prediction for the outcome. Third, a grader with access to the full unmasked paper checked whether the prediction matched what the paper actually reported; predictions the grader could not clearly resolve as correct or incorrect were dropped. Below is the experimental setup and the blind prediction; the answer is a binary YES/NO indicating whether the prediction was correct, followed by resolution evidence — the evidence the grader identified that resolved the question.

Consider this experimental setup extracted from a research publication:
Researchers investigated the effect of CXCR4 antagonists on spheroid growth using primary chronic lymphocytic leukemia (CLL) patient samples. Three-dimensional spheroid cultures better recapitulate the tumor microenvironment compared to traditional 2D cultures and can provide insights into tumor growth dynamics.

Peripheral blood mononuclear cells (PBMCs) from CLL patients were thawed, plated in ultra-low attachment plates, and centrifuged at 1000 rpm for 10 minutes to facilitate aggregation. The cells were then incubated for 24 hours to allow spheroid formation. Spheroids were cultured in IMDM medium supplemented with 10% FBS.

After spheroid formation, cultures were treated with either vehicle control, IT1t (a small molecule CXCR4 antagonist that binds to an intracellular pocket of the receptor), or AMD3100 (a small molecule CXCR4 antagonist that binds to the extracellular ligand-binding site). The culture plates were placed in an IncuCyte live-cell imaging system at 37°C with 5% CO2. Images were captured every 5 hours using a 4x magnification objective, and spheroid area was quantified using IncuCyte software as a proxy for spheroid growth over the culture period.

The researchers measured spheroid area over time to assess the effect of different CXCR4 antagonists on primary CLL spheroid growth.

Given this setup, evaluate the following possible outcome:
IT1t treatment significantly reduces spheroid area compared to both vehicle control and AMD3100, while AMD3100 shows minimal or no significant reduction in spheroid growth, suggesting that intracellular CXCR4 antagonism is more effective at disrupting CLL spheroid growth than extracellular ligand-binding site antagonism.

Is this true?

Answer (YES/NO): YES